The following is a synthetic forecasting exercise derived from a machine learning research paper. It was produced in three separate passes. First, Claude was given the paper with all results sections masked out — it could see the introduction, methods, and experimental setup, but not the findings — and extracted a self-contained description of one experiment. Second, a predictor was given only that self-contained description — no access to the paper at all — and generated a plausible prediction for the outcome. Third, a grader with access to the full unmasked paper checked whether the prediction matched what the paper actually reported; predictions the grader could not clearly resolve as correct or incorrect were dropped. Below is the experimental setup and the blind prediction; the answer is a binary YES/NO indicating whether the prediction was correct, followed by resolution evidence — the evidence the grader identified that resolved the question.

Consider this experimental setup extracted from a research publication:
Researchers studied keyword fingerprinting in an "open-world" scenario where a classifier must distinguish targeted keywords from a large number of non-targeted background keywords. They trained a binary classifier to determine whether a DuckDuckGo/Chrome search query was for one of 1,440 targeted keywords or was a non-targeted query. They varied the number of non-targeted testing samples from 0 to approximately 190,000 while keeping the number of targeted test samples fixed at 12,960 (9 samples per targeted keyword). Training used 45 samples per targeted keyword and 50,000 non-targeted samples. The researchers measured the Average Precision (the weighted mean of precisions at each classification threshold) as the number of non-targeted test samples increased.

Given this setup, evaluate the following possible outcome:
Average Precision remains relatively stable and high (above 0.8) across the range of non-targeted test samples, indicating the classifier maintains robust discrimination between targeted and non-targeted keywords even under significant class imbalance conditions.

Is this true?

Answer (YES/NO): YES